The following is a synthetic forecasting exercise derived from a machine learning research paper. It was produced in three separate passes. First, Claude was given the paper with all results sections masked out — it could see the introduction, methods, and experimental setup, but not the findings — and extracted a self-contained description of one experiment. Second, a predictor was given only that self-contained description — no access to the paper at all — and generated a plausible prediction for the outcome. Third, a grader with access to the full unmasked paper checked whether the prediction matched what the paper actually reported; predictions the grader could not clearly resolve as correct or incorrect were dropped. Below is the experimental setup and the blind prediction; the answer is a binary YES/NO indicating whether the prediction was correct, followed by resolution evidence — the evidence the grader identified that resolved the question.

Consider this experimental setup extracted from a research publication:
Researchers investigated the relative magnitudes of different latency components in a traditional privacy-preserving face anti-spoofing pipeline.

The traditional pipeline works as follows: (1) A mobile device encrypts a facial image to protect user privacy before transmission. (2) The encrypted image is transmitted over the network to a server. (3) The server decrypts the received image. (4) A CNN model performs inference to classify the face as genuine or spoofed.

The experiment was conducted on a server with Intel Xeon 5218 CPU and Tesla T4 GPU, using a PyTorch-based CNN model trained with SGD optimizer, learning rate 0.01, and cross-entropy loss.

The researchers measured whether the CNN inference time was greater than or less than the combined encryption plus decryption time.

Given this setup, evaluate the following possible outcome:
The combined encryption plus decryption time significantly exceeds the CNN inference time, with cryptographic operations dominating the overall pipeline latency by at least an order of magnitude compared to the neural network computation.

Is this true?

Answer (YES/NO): NO